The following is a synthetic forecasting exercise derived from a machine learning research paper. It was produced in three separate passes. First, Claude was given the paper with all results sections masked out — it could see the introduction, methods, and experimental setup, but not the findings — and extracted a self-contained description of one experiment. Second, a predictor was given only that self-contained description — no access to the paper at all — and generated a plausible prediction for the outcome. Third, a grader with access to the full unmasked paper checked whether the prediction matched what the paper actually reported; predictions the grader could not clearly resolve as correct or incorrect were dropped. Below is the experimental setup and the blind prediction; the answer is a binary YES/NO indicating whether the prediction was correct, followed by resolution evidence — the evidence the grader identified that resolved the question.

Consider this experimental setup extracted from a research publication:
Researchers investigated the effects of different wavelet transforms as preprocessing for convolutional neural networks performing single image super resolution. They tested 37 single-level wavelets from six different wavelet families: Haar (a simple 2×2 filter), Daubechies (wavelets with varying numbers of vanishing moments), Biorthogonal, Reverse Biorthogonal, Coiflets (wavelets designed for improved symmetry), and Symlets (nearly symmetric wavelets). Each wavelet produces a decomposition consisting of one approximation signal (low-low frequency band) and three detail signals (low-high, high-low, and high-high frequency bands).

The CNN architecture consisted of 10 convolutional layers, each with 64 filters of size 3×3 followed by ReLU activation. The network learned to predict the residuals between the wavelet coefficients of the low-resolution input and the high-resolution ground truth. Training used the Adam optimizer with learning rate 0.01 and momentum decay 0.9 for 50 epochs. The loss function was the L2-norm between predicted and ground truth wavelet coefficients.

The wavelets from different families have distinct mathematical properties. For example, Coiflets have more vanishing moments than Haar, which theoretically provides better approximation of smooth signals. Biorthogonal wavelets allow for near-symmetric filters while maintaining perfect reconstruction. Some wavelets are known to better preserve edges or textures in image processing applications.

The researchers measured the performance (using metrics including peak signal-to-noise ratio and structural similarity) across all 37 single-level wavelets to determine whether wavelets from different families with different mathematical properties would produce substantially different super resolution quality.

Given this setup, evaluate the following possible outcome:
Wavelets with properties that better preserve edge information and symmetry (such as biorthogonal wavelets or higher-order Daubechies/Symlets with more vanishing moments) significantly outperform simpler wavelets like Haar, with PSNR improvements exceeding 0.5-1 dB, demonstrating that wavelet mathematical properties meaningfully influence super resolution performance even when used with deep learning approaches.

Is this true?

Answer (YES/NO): NO